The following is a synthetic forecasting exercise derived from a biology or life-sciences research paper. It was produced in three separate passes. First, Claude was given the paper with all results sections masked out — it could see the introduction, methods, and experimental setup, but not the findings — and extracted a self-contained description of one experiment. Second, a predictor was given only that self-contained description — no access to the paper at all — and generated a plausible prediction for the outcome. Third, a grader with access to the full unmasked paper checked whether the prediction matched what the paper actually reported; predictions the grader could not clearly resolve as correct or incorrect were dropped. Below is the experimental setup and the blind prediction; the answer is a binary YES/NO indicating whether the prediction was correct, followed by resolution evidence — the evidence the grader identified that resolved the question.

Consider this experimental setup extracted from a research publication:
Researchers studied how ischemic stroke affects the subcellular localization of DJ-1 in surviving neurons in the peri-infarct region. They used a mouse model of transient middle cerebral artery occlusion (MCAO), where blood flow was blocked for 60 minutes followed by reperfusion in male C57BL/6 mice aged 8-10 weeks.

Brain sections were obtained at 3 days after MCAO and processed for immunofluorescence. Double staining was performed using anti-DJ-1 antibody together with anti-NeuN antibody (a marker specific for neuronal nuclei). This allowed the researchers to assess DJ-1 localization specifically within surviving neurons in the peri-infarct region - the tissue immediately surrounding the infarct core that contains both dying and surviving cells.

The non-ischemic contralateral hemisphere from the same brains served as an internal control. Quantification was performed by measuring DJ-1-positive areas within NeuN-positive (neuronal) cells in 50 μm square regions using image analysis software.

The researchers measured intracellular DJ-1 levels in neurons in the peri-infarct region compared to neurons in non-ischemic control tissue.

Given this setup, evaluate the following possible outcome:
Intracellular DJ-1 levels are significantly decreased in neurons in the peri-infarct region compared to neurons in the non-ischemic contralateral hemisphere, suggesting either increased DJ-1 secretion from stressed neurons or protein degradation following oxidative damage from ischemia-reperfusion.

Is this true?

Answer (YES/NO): NO